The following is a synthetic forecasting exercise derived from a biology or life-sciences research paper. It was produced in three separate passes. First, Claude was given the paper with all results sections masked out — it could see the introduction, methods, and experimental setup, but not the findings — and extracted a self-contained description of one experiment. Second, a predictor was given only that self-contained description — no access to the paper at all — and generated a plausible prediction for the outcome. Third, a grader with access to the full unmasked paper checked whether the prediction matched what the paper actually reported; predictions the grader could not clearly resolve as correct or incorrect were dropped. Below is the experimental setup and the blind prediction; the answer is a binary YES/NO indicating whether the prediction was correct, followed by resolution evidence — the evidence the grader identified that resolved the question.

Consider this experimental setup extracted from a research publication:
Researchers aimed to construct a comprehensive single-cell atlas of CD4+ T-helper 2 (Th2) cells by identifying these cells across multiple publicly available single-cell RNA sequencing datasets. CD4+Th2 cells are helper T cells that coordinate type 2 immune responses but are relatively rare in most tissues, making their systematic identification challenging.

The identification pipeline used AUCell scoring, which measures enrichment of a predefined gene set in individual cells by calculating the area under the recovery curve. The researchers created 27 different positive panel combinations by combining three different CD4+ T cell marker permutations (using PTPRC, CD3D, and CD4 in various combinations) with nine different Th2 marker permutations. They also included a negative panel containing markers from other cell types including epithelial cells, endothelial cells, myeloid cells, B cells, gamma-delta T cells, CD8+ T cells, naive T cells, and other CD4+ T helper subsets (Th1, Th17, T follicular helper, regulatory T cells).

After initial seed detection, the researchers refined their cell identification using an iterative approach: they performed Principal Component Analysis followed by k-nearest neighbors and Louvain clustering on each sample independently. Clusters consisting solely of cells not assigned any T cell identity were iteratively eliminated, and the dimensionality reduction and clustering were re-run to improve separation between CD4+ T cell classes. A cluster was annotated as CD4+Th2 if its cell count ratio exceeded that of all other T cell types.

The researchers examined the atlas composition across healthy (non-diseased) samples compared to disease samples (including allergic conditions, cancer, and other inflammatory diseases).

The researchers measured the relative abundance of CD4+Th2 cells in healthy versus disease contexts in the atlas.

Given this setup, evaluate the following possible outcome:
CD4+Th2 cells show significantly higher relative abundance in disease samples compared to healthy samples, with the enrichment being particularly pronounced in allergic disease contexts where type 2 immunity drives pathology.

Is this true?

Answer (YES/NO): YES